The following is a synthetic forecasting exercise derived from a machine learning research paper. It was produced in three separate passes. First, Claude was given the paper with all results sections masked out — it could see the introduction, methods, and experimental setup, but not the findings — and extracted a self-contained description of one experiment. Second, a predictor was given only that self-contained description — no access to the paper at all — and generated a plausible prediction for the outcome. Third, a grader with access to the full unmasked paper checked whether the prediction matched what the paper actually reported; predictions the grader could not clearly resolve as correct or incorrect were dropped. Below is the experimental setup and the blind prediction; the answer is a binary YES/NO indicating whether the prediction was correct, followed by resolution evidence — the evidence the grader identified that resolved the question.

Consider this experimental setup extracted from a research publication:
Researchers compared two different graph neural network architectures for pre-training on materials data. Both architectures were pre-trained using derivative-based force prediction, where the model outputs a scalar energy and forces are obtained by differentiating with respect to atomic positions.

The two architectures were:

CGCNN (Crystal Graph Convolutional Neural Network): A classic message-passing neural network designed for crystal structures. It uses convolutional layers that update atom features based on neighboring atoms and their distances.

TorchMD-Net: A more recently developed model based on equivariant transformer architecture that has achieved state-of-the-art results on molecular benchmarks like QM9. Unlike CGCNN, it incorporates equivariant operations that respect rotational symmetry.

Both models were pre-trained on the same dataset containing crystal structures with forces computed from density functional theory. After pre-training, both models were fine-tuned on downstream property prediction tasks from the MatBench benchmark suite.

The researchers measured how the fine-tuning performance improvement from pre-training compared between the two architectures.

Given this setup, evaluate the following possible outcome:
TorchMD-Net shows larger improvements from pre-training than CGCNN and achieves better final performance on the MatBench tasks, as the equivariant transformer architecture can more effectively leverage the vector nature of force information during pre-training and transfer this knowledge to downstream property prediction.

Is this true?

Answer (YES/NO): YES